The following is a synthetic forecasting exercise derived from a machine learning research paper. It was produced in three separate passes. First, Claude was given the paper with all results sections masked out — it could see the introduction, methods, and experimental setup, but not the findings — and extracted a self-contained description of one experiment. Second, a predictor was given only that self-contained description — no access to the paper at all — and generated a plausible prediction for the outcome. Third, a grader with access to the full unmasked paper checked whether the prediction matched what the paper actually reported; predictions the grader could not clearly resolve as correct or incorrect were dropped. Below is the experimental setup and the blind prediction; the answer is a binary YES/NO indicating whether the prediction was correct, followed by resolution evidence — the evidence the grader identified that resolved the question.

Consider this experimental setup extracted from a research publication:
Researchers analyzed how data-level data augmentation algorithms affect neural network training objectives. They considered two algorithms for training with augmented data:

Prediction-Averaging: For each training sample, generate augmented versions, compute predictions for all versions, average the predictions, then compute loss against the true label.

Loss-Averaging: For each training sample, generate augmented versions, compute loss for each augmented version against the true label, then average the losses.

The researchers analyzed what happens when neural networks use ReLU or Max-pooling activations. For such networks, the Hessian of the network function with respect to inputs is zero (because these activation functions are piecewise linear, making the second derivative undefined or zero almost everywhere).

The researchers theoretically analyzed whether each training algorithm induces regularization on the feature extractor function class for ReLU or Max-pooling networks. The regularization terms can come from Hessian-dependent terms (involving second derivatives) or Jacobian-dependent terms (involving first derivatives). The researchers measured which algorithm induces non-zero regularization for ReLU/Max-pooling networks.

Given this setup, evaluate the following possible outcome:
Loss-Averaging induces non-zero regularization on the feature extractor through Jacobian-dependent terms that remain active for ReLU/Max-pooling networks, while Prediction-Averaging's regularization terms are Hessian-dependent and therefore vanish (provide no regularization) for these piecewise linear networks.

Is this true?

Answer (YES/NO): YES